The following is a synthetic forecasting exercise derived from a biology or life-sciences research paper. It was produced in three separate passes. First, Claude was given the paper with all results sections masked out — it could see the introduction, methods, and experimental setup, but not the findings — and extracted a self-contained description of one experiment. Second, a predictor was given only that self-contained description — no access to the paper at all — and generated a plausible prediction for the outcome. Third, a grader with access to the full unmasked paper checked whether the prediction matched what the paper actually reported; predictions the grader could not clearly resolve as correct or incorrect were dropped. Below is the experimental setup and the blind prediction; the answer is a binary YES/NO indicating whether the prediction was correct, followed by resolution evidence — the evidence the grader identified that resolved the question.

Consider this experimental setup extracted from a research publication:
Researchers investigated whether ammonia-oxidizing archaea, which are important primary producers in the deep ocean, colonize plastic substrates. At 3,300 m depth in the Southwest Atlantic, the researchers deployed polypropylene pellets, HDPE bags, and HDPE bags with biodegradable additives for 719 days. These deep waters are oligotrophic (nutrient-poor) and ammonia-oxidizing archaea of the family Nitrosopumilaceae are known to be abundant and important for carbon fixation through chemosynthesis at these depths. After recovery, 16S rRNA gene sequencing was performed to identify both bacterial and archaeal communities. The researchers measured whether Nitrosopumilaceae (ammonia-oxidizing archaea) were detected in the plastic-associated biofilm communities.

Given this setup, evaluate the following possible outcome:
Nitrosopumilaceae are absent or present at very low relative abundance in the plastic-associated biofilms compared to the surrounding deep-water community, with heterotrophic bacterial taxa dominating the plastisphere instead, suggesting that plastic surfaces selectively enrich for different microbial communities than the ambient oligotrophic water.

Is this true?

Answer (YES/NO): NO